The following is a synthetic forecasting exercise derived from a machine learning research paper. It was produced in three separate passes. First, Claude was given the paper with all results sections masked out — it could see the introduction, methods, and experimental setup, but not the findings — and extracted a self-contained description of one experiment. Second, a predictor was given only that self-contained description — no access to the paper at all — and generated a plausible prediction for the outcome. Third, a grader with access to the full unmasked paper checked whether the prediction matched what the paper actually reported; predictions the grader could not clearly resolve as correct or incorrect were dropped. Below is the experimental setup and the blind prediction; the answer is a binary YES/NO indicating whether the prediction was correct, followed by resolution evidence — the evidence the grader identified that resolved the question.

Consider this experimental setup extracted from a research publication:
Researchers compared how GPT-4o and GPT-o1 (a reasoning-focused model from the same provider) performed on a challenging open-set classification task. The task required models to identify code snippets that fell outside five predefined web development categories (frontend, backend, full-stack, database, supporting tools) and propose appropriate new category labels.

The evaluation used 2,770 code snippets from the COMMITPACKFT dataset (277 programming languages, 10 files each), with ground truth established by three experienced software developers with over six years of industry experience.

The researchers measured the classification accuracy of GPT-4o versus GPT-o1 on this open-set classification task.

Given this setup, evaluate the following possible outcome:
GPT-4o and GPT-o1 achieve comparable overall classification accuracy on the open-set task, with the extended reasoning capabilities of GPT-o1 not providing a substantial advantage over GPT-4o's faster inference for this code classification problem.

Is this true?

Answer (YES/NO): NO